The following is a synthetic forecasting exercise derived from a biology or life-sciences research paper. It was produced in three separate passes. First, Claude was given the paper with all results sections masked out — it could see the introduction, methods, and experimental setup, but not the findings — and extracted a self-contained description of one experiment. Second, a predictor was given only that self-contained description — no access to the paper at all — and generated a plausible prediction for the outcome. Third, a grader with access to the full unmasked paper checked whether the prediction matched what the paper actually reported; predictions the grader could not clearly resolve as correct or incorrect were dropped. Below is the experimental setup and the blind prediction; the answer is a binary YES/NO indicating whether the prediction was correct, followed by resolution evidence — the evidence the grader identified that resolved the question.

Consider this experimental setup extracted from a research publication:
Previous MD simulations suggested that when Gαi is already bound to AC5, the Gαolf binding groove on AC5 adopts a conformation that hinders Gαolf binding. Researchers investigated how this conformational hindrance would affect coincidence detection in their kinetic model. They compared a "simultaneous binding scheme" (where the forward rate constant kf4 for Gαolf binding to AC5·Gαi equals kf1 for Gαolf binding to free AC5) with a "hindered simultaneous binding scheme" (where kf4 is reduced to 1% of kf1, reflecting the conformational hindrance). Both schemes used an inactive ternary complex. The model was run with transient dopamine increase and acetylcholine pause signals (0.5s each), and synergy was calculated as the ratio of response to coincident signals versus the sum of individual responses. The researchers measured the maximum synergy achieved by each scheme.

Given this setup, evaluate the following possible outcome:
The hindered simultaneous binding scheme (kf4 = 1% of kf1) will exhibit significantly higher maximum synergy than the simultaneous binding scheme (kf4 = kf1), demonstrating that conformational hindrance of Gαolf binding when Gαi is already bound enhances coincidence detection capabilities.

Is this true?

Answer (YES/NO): NO